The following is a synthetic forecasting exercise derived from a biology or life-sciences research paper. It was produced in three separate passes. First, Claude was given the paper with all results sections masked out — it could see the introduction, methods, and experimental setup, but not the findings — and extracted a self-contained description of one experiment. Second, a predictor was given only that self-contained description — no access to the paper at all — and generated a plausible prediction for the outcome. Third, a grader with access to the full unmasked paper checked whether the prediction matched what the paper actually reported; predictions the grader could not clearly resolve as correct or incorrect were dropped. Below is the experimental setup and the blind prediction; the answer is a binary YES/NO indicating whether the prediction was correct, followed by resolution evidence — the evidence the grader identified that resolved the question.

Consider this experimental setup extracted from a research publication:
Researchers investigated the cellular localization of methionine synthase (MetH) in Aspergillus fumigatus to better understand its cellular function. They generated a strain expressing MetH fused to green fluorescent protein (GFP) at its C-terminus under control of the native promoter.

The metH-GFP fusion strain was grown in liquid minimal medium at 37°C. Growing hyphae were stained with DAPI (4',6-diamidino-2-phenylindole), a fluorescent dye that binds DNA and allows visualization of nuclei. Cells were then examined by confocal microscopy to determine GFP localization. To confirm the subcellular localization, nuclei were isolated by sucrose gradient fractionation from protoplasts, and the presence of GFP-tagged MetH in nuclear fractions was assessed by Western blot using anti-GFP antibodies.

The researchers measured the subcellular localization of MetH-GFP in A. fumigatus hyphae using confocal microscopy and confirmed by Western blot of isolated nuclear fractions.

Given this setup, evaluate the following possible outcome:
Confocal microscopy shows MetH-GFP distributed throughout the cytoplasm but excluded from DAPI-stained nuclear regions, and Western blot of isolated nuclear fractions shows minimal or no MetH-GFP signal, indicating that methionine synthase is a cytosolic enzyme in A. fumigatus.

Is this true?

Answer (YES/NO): NO